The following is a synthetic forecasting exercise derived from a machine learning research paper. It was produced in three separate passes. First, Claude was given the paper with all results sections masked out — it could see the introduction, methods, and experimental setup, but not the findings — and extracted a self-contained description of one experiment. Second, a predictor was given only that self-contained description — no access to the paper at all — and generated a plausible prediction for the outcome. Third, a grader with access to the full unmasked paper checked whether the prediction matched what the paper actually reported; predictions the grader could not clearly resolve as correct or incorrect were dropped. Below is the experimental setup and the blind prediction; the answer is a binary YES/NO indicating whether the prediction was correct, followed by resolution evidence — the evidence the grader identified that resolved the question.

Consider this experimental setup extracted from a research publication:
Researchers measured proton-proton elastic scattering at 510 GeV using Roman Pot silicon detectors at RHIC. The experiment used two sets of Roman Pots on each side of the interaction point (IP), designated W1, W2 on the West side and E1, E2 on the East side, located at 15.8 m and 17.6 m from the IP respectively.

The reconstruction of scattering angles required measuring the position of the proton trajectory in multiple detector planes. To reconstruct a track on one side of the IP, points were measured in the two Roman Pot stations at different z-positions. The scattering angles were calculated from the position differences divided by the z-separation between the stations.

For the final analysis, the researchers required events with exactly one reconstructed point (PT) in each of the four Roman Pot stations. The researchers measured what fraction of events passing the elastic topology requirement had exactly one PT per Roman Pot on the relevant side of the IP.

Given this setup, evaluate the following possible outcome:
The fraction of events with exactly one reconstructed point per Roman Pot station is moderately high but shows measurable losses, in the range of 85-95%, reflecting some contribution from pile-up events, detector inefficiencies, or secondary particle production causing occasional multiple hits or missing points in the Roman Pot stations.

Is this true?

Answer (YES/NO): NO